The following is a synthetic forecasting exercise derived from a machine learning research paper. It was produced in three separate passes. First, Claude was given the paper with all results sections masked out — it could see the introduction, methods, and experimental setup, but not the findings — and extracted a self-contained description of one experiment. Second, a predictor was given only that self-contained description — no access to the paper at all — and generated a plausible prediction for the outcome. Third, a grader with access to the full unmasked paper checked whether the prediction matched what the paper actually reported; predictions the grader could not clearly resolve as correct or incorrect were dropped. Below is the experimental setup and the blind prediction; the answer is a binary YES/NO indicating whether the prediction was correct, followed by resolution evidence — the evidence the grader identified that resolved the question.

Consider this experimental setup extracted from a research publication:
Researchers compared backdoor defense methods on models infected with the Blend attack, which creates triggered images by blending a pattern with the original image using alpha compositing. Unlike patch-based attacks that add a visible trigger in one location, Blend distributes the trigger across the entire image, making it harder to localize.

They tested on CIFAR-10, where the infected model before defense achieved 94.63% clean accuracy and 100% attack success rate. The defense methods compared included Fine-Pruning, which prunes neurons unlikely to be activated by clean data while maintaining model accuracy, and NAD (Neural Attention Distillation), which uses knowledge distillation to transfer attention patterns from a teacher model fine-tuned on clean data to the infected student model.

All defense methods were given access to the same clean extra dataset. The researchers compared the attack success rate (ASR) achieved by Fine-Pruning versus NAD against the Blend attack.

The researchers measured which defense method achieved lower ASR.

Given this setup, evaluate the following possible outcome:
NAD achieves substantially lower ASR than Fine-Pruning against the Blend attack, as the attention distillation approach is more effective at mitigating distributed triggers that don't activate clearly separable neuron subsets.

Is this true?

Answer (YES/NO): YES